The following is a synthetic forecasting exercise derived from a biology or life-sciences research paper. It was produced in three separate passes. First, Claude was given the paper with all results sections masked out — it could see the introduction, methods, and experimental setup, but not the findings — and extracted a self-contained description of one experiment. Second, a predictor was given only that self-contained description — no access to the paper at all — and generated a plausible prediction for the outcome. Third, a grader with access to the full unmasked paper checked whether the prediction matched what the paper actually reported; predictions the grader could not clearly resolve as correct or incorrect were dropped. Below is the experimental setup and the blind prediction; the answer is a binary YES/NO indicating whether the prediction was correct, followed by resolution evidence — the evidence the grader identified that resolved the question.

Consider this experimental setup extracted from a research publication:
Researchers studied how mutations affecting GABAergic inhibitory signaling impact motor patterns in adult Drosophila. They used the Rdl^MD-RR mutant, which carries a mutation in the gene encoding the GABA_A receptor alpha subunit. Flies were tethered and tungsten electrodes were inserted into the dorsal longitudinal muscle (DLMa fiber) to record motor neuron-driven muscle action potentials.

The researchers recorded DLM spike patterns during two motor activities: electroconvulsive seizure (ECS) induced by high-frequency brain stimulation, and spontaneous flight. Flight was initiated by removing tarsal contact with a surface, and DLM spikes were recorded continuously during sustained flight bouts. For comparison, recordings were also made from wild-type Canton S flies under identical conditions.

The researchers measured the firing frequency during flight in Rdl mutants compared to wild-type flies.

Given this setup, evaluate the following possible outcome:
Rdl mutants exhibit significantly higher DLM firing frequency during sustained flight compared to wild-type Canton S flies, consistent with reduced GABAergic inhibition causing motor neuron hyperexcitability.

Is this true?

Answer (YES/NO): NO